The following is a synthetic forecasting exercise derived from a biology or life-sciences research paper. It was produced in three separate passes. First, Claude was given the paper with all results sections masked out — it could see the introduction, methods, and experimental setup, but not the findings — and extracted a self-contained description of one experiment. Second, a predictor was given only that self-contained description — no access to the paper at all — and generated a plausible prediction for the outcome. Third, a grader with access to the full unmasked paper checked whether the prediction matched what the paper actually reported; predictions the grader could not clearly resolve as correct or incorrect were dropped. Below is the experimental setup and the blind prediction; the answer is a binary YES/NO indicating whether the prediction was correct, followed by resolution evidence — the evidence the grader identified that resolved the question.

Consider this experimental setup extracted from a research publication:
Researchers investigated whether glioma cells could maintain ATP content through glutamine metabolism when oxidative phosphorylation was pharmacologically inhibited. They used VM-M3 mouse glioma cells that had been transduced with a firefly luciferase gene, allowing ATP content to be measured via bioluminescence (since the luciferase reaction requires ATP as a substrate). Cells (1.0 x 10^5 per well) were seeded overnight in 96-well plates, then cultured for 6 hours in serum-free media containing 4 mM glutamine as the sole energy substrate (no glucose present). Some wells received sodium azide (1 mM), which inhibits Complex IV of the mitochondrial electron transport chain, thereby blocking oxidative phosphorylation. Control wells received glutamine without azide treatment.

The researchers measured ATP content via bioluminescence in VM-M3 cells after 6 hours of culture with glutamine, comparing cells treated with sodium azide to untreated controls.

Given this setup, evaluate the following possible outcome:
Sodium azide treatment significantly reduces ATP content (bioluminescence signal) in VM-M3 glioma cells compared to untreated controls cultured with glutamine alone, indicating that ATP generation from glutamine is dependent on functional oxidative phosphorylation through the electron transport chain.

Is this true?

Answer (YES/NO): NO